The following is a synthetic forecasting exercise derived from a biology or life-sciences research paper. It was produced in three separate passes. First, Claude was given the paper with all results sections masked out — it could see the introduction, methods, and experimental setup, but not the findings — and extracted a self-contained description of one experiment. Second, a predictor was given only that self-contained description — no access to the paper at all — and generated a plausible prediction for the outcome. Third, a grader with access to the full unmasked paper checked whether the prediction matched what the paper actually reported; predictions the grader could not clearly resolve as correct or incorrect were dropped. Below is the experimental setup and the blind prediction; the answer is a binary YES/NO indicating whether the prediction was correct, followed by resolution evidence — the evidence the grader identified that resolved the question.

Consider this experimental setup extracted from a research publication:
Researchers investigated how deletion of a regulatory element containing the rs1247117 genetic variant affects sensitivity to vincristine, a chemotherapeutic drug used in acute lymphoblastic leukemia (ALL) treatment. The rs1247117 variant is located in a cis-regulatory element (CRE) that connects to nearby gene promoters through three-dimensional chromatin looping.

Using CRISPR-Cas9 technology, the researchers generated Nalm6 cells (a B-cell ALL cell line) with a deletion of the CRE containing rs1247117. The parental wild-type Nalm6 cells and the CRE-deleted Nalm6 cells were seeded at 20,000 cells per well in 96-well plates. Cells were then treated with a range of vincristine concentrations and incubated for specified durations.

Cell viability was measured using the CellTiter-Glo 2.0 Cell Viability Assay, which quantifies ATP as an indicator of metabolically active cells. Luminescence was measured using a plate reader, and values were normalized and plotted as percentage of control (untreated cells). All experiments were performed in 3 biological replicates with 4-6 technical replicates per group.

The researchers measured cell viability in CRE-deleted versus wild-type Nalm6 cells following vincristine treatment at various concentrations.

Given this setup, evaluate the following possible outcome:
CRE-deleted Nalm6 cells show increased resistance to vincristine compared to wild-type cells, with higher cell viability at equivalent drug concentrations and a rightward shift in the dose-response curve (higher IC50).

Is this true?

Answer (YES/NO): NO